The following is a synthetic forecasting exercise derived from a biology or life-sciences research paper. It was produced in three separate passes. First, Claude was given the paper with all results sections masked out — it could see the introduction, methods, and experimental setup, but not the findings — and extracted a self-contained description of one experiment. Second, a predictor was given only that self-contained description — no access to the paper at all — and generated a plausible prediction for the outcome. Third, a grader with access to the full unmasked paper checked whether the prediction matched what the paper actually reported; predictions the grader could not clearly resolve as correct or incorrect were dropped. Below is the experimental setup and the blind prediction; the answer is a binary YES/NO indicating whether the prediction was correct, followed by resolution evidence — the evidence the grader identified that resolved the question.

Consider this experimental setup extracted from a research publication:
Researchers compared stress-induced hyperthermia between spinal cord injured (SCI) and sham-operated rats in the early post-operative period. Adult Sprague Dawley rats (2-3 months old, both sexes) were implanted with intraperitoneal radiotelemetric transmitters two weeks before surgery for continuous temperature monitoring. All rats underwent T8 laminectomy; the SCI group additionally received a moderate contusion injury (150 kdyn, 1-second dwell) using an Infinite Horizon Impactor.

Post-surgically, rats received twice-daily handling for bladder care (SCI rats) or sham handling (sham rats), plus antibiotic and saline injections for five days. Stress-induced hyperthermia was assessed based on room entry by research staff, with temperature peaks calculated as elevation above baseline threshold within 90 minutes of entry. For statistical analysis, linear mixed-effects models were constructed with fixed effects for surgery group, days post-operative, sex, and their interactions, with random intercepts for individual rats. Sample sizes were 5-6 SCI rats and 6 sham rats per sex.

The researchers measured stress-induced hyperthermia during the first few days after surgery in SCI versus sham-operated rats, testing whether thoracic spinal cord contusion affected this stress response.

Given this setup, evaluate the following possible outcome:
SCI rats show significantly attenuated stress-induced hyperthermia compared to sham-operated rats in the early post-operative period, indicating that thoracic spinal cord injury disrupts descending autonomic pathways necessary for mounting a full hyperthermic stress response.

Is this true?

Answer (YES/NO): YES